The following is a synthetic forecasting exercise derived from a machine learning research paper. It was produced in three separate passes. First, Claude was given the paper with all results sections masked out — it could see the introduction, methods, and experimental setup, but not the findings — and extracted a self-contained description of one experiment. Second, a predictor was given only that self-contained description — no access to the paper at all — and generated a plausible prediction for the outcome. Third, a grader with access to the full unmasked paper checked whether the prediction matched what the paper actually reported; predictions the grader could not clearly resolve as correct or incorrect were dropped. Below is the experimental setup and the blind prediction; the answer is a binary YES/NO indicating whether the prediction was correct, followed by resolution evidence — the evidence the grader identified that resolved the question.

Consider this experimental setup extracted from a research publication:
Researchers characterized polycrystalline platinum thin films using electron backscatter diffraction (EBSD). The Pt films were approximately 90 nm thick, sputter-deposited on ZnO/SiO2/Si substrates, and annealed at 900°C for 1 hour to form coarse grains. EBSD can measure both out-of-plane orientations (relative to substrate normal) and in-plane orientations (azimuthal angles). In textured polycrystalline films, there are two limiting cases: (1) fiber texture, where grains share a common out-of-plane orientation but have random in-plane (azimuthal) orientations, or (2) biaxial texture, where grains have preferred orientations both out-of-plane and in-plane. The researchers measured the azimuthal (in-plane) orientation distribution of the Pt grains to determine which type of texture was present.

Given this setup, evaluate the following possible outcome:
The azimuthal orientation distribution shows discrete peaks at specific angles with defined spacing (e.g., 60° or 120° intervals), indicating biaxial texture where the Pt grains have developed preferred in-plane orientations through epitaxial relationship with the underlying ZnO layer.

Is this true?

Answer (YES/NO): NO